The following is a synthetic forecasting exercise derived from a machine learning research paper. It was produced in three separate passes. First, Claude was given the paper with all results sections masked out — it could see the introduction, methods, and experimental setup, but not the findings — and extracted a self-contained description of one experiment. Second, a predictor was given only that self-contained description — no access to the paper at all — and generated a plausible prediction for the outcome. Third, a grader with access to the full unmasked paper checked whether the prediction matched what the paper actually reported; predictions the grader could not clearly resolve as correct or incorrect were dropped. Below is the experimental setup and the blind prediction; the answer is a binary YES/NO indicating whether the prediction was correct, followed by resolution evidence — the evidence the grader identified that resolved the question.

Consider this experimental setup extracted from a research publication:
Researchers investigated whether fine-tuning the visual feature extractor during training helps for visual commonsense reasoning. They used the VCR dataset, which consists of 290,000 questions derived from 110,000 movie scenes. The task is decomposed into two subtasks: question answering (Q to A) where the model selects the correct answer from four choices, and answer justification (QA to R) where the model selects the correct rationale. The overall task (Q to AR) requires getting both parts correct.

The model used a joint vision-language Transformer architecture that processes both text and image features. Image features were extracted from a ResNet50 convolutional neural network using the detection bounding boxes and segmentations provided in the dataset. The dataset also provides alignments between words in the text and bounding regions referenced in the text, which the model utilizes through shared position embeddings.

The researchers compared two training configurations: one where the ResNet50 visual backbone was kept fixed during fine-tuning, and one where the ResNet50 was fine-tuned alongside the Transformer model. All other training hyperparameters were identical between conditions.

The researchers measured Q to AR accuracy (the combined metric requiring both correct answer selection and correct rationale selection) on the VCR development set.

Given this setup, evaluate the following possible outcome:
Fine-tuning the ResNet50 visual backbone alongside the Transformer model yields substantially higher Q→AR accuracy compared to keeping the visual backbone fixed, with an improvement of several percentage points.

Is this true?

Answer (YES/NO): NO